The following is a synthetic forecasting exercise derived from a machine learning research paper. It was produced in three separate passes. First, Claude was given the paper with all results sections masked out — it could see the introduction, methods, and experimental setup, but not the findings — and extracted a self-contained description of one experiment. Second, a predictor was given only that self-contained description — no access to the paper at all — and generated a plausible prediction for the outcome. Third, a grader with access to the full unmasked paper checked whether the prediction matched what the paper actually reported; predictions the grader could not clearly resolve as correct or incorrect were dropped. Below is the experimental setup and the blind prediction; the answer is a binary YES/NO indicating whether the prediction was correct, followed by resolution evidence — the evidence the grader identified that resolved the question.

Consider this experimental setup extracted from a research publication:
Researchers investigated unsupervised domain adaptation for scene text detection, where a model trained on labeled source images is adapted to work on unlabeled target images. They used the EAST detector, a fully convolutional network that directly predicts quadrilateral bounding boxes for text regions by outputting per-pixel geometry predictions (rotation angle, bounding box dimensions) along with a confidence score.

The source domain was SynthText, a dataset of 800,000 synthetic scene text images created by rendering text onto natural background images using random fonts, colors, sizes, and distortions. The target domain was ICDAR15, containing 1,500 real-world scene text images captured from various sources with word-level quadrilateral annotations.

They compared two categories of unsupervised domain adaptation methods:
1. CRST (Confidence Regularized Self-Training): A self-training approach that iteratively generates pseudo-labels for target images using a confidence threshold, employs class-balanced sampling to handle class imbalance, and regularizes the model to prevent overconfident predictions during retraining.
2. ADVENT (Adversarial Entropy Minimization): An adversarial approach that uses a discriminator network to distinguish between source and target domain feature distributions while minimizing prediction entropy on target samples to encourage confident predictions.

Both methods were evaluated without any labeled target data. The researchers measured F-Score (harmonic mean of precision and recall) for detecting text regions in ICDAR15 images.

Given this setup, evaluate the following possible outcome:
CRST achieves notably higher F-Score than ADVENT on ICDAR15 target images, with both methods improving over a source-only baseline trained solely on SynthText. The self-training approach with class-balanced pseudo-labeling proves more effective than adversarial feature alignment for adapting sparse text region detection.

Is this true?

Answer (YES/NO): YES